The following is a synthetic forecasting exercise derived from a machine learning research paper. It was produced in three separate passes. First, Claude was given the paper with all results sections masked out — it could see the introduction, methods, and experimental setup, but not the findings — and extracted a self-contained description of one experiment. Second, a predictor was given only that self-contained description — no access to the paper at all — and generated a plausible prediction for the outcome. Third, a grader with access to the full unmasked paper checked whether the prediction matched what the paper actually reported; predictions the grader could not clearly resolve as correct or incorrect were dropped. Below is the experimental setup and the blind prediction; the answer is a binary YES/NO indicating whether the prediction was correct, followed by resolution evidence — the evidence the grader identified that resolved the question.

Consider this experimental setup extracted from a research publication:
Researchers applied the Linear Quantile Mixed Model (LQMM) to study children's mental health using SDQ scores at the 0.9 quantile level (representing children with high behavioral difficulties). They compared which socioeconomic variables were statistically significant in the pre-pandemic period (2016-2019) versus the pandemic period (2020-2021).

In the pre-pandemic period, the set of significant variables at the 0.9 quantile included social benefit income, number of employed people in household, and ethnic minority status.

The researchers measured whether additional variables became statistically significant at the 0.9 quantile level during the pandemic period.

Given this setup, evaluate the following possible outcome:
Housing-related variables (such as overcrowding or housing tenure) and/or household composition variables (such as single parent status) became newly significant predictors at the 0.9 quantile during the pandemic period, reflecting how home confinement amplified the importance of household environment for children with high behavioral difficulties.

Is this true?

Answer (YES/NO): YES